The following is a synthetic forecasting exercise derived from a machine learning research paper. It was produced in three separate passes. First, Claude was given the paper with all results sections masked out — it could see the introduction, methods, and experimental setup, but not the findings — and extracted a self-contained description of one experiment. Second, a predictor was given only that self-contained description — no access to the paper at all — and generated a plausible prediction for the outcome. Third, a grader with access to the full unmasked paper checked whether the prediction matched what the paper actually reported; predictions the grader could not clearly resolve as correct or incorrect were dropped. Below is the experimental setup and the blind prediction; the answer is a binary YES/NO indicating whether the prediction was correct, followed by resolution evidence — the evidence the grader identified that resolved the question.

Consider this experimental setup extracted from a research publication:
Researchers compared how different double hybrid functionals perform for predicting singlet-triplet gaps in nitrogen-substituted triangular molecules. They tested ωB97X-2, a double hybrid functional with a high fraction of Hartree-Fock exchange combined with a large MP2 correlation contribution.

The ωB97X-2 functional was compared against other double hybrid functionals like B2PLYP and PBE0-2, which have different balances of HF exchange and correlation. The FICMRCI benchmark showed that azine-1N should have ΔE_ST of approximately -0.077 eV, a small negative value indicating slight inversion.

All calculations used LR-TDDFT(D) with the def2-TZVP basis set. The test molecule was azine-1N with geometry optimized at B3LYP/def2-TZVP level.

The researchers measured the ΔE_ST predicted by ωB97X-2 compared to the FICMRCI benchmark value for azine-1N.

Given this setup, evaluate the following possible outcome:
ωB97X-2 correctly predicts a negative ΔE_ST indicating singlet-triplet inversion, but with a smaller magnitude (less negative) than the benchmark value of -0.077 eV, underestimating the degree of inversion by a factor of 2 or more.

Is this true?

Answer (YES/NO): NO